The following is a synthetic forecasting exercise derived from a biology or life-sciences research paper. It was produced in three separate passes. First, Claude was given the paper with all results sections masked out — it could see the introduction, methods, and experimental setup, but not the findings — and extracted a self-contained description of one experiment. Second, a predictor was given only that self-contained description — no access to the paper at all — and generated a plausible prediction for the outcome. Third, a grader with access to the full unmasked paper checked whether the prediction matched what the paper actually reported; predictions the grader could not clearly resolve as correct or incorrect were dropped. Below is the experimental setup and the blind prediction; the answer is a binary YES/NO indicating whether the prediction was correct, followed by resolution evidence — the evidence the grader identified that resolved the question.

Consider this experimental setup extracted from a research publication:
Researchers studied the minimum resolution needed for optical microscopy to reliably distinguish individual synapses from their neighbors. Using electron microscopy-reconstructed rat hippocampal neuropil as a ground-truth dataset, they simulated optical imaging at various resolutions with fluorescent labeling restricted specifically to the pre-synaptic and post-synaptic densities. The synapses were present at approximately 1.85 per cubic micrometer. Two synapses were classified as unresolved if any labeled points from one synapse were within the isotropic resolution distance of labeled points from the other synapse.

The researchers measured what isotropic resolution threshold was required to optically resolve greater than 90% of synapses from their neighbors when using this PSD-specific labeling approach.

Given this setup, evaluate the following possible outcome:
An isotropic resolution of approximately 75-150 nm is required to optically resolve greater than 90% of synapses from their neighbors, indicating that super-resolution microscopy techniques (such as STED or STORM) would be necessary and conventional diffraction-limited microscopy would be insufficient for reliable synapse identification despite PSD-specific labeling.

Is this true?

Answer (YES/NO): YES